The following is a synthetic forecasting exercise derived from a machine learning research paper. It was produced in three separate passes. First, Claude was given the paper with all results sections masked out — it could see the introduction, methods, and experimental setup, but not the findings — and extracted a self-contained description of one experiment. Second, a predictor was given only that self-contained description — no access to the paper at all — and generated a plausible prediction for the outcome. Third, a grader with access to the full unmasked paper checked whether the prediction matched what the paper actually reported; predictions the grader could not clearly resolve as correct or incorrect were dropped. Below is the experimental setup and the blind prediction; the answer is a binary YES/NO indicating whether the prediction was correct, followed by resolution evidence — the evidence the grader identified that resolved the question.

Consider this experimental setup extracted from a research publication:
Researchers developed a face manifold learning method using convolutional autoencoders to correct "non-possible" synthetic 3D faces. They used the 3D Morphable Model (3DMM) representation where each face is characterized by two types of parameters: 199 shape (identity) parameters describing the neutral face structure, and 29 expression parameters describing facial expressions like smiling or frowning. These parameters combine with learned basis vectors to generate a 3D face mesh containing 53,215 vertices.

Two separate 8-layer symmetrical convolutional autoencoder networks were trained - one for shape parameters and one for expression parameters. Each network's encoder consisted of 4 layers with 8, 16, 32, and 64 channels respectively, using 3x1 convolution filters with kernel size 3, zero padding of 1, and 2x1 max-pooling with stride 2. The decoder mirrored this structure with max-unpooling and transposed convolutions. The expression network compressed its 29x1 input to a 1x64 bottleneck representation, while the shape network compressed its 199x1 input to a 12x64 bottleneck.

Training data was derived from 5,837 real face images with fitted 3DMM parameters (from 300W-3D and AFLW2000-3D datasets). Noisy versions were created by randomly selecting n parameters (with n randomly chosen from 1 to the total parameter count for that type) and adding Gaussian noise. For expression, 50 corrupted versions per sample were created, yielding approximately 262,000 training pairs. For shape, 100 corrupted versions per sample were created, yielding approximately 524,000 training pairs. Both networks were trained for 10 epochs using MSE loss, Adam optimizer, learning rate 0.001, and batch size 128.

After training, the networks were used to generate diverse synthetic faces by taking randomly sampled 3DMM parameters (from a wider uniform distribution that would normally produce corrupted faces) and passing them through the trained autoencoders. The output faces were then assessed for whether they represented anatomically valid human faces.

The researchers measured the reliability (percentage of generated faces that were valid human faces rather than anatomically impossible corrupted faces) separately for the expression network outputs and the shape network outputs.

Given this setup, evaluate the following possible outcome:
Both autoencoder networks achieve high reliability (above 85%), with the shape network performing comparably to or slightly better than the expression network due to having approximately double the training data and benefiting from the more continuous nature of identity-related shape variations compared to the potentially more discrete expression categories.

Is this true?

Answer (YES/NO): YES